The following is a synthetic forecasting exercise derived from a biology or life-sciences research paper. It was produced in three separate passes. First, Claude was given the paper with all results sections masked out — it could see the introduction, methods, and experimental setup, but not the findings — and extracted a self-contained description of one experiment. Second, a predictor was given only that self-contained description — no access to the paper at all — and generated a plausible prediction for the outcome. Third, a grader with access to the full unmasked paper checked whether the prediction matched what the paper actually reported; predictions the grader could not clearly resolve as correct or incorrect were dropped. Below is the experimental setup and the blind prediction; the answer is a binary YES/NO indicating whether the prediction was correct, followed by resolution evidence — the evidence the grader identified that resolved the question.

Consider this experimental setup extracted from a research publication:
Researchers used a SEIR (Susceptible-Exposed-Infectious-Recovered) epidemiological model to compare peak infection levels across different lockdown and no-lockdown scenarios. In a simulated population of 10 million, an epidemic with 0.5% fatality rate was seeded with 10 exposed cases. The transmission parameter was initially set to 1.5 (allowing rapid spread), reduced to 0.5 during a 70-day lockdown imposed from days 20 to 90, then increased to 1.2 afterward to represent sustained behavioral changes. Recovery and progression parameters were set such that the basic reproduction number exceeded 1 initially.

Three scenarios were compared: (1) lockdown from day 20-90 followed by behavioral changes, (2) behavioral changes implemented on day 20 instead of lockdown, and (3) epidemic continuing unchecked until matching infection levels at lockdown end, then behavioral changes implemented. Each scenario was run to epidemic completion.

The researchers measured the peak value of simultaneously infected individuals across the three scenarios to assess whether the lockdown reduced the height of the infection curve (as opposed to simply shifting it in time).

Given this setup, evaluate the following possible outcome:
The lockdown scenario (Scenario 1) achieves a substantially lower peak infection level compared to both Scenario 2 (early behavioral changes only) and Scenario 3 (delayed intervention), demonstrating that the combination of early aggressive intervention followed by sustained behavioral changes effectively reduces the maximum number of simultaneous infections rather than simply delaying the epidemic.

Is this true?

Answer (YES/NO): NO